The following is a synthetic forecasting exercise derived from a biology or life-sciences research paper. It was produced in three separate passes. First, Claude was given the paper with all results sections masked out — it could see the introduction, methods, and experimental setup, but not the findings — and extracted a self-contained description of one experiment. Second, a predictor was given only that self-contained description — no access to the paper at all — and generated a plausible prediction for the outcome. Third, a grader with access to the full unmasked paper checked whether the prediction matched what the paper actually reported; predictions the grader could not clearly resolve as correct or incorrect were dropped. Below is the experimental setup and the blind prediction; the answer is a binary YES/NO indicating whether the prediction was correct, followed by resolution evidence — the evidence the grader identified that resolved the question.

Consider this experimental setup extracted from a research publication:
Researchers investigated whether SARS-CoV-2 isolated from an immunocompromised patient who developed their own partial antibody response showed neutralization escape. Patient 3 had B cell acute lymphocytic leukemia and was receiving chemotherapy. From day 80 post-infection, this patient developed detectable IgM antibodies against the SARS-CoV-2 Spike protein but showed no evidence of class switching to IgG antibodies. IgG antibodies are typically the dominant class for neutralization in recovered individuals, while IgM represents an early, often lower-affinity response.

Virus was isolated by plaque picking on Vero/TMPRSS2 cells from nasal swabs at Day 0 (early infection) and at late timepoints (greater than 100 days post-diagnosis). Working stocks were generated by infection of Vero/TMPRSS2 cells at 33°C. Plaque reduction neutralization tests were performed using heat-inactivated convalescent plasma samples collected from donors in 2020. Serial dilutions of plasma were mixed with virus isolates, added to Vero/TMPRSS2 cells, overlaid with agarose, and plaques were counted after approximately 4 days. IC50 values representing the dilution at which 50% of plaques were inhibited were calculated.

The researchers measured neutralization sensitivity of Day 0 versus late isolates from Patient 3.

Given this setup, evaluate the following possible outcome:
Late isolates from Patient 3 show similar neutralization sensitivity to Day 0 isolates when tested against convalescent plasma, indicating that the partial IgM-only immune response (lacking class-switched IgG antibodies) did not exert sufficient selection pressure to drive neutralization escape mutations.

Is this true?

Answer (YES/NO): NO